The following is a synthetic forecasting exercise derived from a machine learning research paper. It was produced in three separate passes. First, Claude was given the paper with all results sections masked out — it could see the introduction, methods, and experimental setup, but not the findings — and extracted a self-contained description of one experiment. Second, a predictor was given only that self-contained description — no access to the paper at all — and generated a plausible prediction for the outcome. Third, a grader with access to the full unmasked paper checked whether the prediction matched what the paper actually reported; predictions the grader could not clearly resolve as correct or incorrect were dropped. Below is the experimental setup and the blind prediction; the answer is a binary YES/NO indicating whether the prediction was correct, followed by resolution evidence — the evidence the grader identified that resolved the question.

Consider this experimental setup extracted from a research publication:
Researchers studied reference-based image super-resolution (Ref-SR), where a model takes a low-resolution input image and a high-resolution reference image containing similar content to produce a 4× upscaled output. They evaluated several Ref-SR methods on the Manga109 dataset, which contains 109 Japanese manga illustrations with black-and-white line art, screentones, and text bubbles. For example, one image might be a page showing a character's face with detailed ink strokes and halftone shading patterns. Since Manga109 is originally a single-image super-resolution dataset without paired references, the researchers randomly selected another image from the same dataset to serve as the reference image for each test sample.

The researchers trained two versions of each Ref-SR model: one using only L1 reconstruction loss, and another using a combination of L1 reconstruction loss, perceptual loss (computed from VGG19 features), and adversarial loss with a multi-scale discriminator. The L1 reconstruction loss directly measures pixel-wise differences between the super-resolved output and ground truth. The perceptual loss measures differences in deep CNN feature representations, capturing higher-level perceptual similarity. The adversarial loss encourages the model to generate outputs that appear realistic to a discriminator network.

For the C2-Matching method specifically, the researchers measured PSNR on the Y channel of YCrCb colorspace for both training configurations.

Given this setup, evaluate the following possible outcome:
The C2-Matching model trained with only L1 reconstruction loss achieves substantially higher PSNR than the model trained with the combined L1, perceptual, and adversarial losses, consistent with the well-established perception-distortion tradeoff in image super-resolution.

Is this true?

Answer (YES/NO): NO